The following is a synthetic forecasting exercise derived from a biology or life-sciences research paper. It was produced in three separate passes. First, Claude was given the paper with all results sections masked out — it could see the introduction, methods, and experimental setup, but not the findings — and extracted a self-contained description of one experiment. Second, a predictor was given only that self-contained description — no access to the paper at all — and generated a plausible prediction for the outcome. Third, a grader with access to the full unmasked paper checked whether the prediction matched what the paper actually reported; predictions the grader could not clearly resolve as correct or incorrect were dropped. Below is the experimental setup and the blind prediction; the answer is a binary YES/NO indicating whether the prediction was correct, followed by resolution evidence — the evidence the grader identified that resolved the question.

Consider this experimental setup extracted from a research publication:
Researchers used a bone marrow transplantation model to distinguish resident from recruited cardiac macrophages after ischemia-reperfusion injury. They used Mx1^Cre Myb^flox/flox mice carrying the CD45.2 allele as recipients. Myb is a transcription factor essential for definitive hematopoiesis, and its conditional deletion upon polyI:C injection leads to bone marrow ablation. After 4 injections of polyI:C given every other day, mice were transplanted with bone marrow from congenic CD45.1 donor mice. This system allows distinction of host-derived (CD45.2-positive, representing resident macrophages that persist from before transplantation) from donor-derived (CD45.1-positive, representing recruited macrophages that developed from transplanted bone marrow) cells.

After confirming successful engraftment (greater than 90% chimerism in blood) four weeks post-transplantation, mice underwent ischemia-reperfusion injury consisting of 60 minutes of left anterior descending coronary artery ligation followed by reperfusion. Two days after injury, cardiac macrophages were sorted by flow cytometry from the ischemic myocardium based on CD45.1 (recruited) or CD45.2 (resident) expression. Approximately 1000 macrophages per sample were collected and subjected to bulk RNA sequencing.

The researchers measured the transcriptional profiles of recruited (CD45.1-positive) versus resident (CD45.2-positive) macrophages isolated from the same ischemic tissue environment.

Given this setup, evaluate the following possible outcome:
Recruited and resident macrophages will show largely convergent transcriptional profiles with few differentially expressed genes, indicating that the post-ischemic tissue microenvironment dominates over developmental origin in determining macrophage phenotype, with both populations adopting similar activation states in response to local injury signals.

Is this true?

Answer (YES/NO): NO